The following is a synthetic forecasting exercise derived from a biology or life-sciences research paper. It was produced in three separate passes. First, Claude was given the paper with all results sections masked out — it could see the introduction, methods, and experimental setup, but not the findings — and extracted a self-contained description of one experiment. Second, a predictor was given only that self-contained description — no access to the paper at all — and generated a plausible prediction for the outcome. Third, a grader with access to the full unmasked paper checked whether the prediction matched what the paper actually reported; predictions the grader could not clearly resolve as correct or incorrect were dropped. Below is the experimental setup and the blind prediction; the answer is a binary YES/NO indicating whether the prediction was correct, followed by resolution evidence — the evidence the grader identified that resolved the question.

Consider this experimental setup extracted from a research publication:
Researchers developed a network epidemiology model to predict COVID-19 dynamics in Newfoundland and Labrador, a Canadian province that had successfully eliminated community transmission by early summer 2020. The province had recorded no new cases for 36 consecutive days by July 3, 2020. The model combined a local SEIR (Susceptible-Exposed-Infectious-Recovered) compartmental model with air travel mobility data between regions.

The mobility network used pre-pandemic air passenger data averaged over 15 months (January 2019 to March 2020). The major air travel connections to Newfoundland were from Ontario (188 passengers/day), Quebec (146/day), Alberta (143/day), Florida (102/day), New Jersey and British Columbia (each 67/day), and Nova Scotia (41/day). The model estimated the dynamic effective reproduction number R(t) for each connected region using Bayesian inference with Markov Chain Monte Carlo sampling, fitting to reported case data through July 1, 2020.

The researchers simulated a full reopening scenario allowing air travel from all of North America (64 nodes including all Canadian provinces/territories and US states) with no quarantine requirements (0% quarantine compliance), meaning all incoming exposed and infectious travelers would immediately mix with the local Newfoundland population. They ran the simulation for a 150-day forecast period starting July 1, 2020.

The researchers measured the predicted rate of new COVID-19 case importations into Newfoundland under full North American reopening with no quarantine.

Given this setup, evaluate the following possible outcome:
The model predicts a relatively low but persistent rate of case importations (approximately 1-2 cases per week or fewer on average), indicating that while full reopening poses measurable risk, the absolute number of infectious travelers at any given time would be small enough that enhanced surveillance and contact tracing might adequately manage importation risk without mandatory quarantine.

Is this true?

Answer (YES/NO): NO